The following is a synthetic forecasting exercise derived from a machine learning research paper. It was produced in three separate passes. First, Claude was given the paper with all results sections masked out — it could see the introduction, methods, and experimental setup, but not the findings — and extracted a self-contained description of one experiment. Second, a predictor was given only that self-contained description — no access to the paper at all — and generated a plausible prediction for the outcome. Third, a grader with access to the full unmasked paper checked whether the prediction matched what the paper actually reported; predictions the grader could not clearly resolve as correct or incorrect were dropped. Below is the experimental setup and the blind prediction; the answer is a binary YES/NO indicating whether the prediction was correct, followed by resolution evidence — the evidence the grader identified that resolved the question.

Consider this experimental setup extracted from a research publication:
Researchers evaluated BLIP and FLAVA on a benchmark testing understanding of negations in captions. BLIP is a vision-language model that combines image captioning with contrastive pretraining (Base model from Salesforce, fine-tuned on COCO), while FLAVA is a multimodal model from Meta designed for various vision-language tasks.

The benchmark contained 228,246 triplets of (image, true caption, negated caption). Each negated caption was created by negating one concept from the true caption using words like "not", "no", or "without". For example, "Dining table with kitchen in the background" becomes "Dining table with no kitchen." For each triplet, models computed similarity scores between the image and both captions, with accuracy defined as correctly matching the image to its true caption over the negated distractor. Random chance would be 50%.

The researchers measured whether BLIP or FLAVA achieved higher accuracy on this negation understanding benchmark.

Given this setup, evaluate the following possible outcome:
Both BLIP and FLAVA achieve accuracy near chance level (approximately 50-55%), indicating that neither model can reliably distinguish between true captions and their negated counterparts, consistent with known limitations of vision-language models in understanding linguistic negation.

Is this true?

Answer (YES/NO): NO